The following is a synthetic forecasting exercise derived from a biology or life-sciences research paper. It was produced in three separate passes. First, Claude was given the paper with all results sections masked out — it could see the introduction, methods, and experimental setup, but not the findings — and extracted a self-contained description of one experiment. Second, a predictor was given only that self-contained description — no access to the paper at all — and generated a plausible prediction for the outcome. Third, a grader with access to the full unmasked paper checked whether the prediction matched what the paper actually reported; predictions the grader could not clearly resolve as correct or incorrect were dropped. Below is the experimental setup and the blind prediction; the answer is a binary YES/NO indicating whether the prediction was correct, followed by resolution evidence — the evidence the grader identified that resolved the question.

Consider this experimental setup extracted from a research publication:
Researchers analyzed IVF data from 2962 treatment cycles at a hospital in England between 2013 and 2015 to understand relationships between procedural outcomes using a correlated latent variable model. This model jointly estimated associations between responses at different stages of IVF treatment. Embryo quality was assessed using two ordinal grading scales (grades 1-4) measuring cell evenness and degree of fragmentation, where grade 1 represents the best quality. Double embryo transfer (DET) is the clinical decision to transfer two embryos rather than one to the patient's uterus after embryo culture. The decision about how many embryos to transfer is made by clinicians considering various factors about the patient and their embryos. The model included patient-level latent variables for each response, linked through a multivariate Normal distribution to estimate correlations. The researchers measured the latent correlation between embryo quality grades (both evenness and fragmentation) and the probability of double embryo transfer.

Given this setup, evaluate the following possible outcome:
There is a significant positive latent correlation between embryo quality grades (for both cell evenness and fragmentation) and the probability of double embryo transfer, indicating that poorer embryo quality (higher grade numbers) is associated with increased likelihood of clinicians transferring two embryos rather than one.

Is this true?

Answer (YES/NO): YES